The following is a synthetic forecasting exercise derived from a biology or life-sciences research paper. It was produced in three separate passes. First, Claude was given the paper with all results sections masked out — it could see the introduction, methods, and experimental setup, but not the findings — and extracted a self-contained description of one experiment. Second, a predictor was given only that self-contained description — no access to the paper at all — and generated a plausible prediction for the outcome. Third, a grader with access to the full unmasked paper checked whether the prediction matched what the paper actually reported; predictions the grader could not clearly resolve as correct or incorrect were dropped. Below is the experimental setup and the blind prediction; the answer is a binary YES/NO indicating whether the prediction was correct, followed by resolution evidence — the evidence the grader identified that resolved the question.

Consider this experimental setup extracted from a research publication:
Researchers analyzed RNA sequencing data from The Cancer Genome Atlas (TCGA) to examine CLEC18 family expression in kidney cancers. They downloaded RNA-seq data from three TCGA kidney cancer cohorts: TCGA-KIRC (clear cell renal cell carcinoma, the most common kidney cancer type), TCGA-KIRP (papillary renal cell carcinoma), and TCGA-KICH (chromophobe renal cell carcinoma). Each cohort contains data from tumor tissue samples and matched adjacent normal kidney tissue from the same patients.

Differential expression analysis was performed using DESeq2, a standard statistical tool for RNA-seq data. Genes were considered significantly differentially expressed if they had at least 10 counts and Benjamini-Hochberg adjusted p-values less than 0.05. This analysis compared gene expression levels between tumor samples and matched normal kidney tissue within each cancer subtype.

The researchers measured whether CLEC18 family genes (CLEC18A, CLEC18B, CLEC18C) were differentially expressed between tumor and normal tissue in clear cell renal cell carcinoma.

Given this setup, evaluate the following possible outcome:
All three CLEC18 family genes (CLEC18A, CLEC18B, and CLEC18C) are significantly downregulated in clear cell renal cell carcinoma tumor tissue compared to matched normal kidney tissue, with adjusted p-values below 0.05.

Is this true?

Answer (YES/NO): NO